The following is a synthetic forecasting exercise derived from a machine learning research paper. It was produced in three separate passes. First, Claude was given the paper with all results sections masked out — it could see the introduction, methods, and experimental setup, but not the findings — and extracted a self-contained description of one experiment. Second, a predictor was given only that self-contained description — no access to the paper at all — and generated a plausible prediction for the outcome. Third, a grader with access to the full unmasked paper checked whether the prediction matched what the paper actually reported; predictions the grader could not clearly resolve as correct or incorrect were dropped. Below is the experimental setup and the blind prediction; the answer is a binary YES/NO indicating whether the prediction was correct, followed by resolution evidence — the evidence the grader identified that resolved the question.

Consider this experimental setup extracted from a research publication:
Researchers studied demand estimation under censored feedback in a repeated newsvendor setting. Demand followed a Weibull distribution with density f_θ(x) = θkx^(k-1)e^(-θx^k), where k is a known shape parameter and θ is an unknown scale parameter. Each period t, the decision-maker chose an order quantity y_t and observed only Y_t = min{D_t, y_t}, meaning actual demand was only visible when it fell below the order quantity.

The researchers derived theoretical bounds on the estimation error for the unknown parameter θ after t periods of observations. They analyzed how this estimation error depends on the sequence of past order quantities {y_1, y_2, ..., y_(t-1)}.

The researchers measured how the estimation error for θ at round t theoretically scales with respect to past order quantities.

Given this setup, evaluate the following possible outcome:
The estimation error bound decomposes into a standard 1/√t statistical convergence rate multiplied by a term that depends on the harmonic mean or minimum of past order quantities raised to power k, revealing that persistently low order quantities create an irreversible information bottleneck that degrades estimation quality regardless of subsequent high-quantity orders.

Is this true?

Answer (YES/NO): NO